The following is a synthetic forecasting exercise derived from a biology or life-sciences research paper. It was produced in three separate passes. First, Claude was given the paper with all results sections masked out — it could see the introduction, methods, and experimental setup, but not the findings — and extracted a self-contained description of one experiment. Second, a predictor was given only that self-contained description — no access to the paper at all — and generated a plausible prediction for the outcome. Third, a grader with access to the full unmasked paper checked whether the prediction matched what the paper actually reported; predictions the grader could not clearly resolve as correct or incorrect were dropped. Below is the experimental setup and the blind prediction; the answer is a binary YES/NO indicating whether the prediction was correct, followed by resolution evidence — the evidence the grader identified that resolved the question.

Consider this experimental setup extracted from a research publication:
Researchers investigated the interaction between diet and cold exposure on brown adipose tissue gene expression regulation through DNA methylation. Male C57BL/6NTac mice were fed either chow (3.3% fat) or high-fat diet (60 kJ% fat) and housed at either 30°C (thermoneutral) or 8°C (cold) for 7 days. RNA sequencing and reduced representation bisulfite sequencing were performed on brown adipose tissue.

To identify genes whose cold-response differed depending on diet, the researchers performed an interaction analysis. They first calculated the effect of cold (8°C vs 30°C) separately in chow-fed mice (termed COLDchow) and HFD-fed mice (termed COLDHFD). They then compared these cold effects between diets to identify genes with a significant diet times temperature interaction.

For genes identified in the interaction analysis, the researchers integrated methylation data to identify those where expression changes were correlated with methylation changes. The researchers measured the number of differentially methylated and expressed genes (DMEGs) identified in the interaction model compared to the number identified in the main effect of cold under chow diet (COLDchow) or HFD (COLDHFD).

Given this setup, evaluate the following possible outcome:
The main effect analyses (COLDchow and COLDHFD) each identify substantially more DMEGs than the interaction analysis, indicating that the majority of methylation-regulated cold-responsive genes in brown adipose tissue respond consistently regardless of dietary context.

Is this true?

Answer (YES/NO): YES